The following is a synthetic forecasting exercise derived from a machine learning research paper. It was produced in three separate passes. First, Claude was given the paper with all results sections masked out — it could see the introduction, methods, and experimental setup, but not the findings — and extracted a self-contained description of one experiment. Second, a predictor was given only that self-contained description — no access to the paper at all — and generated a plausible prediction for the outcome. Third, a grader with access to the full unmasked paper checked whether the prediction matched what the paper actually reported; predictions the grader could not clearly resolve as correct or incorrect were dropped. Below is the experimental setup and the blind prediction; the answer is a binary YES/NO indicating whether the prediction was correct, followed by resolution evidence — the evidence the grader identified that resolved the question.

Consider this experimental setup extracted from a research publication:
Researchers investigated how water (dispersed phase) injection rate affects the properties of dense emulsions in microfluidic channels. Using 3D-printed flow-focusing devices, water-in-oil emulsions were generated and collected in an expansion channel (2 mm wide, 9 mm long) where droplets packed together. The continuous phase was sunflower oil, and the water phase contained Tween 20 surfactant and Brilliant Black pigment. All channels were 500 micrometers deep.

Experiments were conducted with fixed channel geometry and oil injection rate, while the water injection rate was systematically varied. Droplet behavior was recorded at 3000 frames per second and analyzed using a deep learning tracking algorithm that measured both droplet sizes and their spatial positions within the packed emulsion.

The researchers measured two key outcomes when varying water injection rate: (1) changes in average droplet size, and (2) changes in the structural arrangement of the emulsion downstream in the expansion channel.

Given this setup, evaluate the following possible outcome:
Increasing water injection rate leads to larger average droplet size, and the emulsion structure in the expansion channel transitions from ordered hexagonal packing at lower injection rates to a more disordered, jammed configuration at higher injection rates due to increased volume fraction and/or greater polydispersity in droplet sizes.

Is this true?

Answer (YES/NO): NO